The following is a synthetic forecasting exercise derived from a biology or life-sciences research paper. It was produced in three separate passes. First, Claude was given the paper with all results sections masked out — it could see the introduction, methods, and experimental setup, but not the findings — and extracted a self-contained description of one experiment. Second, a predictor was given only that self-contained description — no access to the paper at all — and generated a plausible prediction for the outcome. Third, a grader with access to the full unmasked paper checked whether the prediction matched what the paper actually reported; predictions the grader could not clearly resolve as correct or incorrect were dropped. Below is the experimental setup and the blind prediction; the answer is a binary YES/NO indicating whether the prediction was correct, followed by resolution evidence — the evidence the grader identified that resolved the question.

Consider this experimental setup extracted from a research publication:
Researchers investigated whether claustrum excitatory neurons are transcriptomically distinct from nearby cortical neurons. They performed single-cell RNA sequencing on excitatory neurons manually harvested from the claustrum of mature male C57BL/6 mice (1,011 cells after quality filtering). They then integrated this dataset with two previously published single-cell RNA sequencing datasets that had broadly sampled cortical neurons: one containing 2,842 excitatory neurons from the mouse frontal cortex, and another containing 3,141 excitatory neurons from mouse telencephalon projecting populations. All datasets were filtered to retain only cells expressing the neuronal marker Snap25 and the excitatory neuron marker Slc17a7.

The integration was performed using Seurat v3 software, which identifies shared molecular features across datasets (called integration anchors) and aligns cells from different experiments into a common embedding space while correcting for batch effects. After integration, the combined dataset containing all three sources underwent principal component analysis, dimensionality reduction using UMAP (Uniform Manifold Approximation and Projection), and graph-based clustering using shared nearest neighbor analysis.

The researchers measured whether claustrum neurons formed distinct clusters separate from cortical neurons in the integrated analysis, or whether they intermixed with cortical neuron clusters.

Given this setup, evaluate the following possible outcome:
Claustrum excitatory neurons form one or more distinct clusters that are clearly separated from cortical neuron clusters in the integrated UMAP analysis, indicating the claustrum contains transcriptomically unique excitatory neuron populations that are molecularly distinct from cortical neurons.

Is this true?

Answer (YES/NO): YES